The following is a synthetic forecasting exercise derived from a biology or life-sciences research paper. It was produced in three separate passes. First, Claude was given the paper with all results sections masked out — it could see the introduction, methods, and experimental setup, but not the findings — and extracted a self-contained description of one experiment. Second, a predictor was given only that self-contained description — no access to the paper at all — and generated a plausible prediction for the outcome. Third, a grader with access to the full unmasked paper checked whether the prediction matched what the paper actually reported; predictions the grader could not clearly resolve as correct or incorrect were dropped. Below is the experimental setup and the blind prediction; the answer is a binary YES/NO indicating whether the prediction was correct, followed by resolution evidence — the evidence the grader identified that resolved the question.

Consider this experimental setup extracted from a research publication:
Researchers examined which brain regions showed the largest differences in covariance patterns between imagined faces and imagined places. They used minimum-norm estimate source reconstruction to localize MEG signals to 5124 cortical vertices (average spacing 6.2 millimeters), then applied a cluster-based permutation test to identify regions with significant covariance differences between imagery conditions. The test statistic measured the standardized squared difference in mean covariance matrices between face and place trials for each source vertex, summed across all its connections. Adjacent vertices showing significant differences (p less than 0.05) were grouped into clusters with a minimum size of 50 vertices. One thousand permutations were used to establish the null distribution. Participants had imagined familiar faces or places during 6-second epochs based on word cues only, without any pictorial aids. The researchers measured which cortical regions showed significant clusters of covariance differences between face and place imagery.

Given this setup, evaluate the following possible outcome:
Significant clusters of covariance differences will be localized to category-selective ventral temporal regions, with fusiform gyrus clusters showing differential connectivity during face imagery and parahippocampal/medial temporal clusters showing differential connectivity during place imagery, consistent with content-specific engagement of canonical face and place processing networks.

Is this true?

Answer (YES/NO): NO